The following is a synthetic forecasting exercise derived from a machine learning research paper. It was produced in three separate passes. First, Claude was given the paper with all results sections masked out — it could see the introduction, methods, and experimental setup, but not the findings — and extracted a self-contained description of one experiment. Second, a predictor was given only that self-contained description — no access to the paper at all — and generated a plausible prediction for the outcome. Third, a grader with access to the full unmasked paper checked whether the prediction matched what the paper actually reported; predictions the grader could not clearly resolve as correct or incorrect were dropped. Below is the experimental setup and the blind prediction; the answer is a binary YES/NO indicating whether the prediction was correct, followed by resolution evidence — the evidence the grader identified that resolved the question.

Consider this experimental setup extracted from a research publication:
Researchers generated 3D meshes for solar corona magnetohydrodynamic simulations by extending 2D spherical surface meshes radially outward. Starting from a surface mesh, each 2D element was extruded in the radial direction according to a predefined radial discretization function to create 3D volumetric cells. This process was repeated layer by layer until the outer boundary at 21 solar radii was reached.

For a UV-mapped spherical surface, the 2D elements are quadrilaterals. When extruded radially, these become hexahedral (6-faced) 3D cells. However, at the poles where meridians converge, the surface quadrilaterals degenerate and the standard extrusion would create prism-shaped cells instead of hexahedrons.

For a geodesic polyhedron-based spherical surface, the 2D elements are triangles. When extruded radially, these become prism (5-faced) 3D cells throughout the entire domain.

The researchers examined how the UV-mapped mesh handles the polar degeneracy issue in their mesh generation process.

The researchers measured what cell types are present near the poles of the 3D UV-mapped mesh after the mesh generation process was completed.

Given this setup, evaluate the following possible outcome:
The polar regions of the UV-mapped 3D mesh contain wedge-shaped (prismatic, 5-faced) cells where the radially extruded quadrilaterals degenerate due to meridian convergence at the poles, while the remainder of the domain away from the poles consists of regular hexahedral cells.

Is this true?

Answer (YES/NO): NO